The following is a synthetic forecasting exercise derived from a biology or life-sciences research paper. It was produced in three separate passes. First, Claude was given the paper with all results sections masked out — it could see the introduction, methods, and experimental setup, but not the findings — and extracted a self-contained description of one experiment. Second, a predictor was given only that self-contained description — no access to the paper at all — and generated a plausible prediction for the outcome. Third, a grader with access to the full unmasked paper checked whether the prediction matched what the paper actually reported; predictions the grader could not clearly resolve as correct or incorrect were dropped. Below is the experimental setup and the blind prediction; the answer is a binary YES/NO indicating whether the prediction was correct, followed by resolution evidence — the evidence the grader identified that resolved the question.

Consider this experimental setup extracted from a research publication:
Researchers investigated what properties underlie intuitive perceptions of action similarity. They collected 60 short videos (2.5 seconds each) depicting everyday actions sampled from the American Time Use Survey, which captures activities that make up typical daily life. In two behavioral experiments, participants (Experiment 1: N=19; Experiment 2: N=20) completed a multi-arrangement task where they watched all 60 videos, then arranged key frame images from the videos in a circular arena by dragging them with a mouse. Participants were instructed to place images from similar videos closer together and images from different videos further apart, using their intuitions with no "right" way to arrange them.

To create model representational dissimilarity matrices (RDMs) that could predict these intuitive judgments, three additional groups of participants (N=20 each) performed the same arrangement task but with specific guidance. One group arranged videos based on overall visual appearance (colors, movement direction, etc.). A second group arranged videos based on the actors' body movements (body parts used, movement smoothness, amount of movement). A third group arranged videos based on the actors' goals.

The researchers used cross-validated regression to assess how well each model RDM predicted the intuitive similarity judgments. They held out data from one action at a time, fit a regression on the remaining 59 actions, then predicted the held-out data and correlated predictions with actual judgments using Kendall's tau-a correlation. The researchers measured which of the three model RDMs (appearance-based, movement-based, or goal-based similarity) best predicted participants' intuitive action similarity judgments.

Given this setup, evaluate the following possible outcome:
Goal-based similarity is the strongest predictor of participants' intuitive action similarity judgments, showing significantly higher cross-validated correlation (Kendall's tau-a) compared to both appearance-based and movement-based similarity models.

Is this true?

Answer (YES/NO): YES